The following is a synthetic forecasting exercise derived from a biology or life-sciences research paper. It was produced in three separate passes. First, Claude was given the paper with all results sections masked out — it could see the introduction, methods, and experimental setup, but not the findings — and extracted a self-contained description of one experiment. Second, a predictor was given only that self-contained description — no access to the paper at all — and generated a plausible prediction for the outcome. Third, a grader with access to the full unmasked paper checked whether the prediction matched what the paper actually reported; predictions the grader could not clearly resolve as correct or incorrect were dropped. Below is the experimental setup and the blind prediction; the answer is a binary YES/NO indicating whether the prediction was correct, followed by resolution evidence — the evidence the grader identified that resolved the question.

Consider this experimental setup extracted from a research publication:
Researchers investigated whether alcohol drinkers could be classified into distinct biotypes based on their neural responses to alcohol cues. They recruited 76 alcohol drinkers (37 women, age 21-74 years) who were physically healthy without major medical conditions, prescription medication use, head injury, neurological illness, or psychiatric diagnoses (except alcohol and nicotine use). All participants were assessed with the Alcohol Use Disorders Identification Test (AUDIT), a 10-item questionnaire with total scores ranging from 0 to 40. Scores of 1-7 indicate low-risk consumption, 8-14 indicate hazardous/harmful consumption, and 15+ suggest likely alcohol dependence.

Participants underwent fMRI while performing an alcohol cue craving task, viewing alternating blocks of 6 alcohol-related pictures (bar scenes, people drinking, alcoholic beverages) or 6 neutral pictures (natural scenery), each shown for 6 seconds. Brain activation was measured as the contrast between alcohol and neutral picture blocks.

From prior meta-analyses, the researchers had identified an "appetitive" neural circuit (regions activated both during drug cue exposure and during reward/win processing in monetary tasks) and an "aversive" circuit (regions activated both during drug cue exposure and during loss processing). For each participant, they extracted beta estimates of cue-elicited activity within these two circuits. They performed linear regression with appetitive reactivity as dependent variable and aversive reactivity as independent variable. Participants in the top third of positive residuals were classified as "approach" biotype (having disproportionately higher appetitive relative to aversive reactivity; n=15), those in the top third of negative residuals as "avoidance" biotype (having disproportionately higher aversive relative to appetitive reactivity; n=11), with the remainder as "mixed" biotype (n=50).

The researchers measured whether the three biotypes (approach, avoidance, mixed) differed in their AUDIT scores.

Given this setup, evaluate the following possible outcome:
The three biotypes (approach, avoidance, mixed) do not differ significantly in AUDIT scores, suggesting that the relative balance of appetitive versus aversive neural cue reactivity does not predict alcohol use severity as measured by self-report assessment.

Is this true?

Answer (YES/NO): YES